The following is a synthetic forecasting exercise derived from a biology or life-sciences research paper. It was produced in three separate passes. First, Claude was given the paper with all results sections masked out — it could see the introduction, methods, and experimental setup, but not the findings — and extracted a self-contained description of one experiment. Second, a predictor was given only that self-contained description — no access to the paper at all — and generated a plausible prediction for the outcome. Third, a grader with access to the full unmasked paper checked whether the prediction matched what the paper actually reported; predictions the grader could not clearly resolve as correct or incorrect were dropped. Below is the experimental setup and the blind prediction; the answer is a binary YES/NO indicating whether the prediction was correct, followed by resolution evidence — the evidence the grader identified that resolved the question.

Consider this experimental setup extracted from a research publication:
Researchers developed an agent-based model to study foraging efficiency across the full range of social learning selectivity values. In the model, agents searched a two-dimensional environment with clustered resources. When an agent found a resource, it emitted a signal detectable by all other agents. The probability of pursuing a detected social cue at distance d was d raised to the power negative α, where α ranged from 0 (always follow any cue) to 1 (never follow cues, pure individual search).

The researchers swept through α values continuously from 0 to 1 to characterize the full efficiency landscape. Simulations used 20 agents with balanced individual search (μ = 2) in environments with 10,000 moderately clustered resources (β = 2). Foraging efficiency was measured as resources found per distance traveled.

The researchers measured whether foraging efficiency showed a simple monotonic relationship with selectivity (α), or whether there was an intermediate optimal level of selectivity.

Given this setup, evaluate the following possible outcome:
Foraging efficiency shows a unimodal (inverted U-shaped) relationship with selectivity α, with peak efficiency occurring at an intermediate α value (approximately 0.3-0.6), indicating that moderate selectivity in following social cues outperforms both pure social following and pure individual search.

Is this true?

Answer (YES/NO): NO